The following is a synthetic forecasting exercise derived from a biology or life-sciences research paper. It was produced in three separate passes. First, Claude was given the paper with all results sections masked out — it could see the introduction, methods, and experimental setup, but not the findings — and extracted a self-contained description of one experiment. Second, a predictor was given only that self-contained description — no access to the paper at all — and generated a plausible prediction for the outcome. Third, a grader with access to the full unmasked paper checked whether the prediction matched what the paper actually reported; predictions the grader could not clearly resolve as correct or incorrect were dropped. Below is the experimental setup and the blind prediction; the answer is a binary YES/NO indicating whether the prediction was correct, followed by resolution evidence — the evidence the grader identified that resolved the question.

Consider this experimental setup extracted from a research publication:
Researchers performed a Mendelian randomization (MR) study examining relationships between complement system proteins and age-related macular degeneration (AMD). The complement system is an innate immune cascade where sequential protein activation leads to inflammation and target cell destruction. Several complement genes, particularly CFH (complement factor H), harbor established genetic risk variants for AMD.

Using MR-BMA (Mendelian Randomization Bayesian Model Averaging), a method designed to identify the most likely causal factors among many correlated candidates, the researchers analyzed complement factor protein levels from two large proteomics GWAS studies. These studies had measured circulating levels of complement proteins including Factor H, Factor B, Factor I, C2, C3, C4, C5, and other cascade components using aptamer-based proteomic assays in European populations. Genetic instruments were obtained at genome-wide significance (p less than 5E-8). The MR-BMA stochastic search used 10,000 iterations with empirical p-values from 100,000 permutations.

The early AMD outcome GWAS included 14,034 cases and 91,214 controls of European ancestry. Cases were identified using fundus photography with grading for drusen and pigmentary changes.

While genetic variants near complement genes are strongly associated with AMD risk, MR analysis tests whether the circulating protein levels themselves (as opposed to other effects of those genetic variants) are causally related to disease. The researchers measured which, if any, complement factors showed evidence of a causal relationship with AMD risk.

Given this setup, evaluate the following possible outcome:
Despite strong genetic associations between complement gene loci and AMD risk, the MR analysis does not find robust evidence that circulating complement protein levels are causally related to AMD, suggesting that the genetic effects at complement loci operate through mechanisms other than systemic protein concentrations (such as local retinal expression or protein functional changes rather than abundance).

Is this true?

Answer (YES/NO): NO